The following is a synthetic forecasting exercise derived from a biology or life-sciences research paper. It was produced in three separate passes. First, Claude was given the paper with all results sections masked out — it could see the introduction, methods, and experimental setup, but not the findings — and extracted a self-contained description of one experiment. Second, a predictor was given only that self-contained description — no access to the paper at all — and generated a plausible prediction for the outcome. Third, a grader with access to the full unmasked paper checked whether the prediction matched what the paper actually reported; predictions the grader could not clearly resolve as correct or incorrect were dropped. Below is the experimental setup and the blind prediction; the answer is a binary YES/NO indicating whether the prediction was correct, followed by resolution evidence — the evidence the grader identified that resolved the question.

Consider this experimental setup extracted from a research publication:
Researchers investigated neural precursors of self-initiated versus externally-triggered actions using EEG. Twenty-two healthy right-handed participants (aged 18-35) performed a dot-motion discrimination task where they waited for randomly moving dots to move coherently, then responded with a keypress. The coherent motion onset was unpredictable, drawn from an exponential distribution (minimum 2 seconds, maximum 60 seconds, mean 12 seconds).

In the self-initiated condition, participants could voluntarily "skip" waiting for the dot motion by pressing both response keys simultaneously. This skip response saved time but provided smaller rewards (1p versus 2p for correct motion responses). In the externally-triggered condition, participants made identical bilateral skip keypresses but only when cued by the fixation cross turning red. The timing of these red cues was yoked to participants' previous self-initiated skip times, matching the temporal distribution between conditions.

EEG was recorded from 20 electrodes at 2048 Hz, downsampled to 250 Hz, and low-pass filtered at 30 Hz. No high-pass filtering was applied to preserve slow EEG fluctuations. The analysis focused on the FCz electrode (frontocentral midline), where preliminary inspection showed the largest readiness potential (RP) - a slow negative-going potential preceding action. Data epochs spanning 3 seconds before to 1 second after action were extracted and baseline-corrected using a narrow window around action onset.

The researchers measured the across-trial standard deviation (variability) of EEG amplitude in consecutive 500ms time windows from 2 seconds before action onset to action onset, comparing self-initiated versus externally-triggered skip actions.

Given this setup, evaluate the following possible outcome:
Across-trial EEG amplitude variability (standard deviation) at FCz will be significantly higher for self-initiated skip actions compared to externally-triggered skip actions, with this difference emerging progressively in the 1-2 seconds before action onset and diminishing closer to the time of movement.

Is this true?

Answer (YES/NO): NO